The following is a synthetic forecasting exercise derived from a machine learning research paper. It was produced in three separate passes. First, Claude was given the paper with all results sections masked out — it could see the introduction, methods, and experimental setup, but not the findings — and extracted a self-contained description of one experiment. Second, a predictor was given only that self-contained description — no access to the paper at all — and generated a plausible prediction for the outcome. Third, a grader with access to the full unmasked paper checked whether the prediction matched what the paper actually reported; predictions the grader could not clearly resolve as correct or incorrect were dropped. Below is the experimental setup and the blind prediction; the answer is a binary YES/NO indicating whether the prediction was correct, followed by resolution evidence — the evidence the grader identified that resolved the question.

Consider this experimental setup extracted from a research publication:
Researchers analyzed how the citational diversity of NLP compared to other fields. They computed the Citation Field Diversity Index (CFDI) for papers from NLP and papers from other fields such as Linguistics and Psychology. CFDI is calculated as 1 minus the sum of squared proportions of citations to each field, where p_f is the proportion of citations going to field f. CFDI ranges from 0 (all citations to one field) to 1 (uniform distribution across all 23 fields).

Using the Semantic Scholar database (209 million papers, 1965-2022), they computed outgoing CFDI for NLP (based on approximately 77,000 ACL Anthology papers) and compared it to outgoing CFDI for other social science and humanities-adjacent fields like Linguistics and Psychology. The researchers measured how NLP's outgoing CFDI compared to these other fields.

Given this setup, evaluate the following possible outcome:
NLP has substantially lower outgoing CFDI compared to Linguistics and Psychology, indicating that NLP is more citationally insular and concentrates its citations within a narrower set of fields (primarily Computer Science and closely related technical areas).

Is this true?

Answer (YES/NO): YES